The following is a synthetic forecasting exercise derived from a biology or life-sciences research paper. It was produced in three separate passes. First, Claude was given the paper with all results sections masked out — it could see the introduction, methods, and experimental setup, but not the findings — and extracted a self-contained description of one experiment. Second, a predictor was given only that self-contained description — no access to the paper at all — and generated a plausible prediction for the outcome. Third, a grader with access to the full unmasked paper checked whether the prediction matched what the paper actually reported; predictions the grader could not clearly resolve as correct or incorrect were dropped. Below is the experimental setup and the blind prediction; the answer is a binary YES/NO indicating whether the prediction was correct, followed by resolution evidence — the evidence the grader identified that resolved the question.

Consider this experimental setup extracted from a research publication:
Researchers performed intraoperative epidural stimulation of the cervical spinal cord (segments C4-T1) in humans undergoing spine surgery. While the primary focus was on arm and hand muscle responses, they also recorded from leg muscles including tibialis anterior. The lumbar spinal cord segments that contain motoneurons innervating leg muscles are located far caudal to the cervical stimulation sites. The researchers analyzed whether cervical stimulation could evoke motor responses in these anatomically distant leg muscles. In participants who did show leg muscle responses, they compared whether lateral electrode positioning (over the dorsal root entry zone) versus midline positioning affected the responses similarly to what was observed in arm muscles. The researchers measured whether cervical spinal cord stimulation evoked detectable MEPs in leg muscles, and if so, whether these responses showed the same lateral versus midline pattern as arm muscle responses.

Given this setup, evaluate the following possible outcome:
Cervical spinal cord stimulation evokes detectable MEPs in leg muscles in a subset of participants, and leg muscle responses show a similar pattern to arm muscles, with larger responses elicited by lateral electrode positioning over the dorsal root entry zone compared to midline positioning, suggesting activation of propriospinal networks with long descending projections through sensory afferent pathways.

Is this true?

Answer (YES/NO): YES